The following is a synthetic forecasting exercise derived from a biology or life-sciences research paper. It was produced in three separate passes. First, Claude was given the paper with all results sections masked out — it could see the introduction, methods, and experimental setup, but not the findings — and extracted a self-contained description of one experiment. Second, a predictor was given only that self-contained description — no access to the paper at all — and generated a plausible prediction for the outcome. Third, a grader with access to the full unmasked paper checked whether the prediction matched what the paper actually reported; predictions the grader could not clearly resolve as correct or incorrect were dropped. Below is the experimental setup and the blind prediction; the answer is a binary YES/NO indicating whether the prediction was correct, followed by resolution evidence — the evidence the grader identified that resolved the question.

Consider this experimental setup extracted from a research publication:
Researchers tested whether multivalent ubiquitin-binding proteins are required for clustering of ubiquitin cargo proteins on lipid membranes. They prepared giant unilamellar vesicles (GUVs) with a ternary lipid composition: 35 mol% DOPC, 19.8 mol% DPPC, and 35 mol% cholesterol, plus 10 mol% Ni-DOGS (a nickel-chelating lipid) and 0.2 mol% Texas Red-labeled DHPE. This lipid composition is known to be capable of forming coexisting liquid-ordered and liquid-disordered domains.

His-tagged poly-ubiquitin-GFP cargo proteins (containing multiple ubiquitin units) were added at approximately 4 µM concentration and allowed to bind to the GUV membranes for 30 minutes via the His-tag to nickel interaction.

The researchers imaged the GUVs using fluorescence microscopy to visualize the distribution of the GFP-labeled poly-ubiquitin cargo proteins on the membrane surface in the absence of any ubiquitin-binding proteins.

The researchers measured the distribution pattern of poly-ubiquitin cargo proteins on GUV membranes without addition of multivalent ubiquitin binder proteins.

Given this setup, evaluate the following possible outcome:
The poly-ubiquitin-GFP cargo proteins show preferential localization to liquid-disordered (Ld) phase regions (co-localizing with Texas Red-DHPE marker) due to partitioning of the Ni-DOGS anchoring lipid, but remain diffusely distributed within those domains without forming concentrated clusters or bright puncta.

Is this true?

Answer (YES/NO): NO